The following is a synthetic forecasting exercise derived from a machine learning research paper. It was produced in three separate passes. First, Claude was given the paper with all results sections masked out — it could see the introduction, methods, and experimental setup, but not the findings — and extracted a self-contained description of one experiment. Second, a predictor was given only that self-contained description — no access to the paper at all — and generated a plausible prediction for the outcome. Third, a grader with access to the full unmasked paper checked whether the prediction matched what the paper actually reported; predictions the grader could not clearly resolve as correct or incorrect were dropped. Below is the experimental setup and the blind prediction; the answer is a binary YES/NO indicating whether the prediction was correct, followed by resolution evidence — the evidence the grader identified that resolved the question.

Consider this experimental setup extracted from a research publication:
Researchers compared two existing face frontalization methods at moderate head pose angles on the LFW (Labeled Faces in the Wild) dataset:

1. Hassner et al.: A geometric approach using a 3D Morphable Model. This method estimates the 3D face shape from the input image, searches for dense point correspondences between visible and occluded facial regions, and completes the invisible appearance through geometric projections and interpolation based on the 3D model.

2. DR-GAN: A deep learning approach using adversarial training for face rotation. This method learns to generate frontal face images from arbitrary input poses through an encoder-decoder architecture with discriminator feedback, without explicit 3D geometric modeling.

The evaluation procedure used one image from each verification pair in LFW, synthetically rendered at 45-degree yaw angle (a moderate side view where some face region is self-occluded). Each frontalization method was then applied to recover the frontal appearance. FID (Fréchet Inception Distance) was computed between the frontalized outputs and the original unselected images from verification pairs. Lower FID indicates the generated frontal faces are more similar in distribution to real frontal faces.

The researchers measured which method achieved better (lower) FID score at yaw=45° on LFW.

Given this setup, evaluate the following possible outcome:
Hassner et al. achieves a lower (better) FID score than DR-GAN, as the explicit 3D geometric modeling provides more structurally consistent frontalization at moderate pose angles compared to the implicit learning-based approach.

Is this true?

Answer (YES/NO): NO